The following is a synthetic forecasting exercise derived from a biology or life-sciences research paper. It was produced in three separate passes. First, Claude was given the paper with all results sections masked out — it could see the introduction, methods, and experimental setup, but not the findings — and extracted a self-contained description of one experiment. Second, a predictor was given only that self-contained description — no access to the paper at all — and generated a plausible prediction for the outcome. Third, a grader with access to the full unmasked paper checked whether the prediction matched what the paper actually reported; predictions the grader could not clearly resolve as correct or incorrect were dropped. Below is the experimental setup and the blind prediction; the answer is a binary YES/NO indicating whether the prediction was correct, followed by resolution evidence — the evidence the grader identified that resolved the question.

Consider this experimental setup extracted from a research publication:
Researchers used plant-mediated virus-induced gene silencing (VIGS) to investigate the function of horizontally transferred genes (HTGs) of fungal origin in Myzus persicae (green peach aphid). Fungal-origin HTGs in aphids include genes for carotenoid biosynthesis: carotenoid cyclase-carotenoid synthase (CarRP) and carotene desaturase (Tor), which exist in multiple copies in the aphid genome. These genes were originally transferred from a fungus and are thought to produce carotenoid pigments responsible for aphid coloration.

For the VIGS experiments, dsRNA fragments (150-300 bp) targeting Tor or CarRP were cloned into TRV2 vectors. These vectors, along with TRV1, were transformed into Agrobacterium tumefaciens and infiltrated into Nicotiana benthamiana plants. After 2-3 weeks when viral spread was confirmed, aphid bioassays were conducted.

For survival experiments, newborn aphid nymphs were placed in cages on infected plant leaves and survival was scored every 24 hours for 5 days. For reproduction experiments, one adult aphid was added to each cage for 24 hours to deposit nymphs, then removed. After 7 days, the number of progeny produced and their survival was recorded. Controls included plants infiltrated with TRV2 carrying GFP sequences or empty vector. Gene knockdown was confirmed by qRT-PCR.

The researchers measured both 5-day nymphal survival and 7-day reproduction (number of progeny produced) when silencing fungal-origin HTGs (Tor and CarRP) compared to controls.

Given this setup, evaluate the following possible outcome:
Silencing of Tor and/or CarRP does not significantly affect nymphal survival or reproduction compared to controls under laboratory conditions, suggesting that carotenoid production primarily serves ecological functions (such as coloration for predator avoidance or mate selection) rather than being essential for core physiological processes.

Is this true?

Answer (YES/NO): NO